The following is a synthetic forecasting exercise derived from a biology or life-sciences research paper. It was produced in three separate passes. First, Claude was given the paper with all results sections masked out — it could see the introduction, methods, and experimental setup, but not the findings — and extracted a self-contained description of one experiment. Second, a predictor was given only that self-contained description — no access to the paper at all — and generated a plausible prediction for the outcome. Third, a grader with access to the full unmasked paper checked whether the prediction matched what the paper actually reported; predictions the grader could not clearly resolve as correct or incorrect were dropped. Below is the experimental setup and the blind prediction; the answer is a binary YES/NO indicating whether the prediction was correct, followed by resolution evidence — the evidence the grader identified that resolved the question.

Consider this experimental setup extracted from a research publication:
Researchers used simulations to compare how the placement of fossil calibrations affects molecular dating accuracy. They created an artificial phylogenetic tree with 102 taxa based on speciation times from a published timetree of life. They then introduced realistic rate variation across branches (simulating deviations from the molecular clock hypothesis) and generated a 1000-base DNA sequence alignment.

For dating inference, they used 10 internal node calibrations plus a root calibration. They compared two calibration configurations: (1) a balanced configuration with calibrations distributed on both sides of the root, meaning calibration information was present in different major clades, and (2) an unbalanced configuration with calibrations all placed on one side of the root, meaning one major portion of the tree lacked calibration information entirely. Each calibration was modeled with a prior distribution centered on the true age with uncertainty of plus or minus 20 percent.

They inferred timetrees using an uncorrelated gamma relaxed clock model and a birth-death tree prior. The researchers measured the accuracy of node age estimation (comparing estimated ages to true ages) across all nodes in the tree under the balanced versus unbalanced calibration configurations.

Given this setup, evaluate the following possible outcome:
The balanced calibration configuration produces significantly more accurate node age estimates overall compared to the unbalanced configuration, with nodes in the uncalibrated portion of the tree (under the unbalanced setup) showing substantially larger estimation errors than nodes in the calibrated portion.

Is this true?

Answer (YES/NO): NO